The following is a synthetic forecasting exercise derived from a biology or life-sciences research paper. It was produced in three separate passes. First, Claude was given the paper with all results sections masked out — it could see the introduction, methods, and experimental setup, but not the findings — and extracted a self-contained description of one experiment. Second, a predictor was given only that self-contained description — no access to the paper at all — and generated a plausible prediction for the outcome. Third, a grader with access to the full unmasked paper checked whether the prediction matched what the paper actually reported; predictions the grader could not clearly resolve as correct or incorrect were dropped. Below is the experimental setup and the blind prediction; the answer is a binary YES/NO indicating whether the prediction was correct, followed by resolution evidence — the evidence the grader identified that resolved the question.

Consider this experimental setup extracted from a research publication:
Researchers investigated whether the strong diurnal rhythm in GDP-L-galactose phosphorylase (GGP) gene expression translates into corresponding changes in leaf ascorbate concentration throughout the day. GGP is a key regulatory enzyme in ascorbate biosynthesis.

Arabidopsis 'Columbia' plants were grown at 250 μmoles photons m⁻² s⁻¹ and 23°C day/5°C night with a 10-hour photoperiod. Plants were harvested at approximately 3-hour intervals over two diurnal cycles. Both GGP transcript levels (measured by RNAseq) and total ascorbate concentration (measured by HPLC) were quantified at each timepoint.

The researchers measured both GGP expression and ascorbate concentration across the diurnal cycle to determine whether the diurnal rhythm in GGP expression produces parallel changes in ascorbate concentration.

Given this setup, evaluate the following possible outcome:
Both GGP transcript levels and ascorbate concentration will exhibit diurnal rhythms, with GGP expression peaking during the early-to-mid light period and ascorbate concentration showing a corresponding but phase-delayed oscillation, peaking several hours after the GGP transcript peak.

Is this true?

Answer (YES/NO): NO